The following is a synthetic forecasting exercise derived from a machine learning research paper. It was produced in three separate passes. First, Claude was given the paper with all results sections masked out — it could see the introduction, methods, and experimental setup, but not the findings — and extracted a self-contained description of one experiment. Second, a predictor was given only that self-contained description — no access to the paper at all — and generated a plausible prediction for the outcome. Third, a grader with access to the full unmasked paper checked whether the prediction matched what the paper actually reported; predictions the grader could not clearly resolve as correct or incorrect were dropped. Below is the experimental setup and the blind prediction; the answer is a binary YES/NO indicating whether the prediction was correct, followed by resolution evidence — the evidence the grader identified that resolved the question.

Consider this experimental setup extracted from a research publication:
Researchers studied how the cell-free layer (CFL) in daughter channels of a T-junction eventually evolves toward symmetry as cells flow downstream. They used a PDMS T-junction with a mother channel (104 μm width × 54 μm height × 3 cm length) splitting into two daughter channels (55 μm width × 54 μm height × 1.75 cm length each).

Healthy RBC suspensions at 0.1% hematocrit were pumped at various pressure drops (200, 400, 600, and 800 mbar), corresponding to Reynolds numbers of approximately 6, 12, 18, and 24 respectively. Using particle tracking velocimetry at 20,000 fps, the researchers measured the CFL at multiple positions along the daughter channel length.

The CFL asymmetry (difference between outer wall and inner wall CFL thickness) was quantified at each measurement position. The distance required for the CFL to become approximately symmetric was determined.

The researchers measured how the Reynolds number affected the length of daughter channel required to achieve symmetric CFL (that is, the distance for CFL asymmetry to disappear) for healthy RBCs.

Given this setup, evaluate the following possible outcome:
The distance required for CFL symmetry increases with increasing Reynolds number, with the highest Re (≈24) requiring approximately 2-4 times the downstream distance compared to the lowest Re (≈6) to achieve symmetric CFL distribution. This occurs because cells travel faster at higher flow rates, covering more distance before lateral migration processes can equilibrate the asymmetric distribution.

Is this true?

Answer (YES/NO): NO